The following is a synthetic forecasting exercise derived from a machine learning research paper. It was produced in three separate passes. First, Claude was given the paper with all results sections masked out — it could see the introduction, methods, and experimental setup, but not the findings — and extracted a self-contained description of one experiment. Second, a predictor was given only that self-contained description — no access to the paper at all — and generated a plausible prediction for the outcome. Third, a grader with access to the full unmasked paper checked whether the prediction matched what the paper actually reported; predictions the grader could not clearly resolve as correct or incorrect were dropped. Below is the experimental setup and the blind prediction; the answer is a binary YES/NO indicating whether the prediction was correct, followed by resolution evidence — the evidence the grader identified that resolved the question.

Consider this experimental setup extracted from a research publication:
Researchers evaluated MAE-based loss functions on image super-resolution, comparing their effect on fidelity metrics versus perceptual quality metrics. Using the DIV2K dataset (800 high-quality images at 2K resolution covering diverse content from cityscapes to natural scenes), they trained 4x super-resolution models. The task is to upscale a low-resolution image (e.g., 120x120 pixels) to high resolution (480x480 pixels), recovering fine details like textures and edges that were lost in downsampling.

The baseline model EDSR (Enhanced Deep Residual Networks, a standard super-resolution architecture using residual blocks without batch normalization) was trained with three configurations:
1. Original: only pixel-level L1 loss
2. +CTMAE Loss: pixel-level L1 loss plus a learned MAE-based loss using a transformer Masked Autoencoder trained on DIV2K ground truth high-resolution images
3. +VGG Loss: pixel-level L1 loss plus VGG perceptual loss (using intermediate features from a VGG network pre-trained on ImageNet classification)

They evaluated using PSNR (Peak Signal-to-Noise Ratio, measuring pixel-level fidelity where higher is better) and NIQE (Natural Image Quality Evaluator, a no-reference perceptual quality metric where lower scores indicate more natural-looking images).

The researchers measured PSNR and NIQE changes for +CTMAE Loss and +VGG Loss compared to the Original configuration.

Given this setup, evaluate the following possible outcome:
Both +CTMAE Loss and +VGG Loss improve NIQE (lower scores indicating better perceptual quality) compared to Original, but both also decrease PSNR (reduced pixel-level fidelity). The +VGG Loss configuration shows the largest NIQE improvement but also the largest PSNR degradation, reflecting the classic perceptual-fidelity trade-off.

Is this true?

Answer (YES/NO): NO